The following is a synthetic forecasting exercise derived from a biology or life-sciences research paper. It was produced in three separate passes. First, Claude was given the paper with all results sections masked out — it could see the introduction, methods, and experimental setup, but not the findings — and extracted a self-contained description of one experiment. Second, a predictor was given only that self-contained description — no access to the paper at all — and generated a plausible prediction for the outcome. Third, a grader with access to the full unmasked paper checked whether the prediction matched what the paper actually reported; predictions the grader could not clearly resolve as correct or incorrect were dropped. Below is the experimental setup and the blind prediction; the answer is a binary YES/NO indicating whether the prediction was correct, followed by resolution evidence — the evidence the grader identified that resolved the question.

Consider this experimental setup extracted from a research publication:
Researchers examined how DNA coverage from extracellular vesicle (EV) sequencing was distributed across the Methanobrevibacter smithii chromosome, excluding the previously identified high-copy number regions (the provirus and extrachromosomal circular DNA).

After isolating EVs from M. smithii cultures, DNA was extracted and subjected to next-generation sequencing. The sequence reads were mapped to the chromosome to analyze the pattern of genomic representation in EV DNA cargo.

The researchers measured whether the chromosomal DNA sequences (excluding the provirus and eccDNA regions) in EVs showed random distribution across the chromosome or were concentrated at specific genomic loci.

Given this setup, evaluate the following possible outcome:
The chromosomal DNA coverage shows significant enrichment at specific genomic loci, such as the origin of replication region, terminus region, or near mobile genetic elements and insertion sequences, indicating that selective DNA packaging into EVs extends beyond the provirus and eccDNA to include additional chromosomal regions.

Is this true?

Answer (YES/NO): NO